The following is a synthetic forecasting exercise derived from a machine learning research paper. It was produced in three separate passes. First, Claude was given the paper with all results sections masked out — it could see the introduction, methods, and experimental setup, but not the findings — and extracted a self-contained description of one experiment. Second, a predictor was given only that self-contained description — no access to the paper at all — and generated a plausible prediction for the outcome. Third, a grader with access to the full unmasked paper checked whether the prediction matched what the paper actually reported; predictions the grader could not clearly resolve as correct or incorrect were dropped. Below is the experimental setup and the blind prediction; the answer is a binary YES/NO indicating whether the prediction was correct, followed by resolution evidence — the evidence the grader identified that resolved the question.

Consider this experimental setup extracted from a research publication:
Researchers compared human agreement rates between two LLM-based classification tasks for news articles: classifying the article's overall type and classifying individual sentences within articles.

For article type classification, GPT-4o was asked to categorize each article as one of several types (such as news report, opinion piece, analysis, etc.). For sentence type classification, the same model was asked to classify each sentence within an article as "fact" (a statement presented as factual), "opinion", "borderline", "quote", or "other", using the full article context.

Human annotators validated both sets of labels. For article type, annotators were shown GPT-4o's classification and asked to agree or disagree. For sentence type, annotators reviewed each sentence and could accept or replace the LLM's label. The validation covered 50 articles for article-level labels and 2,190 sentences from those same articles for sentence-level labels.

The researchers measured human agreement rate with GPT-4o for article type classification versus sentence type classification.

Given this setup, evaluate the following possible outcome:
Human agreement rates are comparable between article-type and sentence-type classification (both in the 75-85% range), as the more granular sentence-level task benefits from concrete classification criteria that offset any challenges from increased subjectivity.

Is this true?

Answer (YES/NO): NO